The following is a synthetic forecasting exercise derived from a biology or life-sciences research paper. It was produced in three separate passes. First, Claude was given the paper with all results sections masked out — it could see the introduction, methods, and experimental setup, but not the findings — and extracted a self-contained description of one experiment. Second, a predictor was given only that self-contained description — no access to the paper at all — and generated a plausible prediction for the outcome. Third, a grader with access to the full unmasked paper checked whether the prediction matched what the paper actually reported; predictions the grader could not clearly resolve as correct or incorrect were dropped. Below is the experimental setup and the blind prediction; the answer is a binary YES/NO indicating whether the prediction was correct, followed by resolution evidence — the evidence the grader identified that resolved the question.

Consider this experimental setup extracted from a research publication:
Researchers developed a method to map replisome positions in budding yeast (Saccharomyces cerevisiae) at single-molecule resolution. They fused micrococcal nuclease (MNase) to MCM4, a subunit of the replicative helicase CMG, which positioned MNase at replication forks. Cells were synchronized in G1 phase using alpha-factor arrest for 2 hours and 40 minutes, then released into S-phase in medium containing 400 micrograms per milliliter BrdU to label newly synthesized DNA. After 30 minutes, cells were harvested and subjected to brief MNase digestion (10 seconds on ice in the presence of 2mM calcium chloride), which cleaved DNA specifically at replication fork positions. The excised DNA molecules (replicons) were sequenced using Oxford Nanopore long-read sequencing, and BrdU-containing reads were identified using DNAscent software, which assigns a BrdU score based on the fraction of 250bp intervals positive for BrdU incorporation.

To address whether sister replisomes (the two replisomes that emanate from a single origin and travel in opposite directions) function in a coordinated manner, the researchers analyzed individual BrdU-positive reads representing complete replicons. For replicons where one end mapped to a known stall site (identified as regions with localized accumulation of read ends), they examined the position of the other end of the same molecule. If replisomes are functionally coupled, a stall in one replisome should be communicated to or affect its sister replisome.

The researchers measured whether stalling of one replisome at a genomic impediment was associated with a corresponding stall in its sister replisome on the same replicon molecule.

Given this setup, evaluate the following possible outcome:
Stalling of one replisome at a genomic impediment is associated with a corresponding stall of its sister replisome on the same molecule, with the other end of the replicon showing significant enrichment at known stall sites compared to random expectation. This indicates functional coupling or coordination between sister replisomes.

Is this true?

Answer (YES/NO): NO